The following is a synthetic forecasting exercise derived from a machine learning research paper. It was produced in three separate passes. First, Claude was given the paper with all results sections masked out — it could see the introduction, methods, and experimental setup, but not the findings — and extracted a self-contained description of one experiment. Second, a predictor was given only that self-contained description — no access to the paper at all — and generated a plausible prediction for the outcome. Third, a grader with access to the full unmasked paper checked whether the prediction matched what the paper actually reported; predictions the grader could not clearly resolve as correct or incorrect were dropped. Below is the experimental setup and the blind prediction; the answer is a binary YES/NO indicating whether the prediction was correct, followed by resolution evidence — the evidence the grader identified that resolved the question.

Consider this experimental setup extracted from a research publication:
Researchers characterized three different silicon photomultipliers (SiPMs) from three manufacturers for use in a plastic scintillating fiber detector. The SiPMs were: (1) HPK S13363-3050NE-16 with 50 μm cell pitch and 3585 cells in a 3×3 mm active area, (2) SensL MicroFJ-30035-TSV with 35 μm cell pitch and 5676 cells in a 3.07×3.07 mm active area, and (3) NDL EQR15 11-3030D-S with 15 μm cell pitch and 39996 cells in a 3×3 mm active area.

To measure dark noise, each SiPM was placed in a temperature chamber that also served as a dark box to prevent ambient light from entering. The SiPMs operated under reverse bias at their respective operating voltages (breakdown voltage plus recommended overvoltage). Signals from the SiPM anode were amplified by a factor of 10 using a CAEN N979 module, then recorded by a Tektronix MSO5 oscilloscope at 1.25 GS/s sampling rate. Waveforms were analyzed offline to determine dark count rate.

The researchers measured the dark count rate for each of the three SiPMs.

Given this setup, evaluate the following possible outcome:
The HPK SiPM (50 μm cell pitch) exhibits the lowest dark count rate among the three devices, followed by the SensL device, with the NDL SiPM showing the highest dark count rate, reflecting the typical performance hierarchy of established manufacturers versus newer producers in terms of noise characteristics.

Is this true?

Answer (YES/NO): YES